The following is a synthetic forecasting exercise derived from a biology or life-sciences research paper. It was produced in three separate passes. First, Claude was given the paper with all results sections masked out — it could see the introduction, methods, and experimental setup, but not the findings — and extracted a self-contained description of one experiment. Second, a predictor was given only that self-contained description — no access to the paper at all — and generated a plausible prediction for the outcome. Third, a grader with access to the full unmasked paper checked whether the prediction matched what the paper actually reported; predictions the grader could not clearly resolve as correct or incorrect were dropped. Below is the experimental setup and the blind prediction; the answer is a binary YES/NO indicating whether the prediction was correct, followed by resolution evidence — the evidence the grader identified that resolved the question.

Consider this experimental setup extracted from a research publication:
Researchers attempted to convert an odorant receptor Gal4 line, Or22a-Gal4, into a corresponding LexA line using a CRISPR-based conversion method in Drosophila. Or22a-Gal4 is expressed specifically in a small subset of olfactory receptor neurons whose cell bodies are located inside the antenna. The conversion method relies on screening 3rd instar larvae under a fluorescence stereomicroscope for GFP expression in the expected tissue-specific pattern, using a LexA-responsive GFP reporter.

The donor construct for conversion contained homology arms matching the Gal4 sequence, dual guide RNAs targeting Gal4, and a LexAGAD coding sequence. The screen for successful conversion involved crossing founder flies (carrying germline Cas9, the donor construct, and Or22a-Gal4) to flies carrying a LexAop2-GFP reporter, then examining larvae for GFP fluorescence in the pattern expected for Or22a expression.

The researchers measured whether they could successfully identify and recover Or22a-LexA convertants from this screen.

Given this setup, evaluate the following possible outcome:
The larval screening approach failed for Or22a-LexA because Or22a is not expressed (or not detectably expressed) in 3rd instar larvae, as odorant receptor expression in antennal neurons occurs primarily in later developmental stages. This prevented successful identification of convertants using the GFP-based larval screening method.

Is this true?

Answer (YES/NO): YES